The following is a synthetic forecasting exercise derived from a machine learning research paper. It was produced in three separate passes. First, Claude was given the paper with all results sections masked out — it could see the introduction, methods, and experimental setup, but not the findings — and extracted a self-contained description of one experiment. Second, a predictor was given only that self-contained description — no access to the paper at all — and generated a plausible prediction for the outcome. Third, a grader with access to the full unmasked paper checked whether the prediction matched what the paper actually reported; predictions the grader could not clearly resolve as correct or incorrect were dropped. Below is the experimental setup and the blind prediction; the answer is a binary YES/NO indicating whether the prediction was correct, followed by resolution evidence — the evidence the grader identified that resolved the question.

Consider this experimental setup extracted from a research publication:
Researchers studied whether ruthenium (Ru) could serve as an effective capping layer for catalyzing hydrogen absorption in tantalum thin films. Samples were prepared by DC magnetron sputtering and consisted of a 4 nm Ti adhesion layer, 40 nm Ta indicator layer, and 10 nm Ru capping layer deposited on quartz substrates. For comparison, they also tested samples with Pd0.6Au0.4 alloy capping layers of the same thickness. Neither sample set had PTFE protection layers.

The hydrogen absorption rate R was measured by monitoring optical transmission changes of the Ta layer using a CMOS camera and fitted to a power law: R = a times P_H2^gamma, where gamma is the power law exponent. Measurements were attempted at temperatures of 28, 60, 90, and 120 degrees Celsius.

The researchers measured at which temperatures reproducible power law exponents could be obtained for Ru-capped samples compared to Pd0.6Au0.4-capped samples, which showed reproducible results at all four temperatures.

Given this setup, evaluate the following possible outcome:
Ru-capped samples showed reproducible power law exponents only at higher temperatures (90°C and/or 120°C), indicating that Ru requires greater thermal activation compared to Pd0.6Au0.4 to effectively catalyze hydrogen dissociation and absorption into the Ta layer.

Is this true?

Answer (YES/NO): NO